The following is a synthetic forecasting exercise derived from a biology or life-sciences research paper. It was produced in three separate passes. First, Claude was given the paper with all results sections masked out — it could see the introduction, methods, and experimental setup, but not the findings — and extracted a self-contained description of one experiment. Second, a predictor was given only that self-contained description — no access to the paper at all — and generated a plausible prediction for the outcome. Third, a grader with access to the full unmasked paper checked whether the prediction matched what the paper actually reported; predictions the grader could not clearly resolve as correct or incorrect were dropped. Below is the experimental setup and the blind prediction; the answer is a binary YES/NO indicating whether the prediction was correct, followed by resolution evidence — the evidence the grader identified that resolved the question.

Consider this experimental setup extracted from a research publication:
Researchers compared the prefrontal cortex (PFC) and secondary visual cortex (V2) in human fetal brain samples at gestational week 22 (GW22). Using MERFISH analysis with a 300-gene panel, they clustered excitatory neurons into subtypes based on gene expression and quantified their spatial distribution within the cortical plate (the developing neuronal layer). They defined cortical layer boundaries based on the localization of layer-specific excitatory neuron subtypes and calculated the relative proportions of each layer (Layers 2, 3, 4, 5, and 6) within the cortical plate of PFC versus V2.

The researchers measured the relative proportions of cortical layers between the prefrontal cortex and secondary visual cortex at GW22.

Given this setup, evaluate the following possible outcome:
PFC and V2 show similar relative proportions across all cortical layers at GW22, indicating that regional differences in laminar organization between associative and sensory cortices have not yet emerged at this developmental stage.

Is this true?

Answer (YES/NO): NO